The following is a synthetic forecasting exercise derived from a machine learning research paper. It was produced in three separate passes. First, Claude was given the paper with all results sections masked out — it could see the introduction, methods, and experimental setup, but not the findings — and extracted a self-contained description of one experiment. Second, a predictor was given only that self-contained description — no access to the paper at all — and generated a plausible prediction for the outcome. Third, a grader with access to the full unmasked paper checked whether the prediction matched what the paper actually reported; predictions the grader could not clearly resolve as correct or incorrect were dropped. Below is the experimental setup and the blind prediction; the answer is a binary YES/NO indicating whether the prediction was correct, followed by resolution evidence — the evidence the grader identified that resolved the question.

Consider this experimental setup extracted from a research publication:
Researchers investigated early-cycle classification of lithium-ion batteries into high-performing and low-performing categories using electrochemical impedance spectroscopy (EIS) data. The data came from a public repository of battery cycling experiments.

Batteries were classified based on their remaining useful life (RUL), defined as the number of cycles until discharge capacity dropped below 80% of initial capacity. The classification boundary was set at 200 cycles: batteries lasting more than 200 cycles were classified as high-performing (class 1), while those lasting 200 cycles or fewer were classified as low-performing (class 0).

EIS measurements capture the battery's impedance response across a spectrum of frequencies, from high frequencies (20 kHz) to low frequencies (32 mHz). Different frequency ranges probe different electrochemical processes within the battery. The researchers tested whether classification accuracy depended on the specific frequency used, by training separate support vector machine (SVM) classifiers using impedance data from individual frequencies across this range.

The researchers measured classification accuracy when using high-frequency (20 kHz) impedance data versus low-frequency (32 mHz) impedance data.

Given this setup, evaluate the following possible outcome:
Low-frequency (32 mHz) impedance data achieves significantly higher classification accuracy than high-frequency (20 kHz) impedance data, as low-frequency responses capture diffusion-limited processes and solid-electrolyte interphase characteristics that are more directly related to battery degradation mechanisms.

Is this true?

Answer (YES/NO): NO